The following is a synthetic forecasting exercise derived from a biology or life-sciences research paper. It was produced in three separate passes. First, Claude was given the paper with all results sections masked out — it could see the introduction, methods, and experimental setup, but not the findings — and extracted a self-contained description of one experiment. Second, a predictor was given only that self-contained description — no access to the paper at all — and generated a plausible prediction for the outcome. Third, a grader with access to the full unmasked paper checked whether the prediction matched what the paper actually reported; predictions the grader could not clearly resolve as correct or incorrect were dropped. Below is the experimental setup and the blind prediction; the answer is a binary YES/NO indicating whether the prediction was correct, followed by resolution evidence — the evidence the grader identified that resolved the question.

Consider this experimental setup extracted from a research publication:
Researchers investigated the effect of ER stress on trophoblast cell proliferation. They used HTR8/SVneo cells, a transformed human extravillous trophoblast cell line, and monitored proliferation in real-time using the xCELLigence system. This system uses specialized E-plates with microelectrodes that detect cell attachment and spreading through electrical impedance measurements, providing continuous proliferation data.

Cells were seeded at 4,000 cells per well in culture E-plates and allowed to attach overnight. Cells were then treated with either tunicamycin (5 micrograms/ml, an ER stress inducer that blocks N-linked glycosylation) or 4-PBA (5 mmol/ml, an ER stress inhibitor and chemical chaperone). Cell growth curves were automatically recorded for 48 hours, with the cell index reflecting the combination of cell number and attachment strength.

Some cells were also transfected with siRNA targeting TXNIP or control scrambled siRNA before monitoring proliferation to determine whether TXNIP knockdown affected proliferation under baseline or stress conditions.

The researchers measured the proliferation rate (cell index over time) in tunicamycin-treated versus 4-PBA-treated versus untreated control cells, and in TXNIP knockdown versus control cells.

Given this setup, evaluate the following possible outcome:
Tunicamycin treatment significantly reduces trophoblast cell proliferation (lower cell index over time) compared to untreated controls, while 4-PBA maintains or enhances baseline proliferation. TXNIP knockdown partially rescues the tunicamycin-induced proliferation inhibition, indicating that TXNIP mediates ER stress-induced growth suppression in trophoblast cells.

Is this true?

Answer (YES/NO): NO